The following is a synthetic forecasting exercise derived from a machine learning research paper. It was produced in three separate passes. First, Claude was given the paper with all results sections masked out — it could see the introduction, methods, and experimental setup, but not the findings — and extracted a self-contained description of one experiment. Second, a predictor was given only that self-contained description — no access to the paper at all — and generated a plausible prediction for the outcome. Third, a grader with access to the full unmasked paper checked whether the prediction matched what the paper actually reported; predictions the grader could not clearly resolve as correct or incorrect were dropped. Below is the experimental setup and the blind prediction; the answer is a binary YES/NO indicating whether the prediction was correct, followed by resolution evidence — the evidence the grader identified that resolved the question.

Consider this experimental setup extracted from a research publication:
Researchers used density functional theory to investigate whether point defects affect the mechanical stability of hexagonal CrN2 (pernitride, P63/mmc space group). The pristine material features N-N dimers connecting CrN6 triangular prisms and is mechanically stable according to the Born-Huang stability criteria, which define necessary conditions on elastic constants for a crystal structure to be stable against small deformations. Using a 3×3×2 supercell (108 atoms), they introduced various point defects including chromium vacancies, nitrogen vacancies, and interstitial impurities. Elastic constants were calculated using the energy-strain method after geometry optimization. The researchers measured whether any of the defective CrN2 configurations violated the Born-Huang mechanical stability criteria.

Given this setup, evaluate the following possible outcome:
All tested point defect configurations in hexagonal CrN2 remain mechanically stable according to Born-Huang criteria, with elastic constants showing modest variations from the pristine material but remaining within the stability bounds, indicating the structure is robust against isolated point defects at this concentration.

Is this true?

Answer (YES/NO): YES